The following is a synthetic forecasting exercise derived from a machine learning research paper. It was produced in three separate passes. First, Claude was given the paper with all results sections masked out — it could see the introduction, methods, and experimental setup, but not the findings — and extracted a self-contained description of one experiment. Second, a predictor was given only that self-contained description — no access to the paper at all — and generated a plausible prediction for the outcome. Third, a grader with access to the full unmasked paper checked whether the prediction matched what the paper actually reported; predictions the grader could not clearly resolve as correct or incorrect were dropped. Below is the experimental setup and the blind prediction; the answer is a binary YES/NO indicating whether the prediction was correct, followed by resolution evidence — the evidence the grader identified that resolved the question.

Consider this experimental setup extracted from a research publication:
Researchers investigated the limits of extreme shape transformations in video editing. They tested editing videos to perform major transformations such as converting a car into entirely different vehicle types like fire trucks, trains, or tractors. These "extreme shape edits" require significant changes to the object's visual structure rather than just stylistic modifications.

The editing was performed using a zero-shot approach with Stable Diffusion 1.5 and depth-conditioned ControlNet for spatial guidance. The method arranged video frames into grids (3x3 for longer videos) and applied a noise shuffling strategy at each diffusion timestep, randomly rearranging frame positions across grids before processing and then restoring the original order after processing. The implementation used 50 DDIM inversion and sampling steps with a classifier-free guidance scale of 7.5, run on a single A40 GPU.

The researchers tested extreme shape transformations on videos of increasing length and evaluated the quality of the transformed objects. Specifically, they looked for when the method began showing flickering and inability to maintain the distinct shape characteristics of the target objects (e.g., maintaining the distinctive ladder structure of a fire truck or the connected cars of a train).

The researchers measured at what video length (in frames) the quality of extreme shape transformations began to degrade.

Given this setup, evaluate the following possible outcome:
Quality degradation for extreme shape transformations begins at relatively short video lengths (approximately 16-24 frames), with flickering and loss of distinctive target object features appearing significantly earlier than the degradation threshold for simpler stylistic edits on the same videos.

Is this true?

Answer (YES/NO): NO